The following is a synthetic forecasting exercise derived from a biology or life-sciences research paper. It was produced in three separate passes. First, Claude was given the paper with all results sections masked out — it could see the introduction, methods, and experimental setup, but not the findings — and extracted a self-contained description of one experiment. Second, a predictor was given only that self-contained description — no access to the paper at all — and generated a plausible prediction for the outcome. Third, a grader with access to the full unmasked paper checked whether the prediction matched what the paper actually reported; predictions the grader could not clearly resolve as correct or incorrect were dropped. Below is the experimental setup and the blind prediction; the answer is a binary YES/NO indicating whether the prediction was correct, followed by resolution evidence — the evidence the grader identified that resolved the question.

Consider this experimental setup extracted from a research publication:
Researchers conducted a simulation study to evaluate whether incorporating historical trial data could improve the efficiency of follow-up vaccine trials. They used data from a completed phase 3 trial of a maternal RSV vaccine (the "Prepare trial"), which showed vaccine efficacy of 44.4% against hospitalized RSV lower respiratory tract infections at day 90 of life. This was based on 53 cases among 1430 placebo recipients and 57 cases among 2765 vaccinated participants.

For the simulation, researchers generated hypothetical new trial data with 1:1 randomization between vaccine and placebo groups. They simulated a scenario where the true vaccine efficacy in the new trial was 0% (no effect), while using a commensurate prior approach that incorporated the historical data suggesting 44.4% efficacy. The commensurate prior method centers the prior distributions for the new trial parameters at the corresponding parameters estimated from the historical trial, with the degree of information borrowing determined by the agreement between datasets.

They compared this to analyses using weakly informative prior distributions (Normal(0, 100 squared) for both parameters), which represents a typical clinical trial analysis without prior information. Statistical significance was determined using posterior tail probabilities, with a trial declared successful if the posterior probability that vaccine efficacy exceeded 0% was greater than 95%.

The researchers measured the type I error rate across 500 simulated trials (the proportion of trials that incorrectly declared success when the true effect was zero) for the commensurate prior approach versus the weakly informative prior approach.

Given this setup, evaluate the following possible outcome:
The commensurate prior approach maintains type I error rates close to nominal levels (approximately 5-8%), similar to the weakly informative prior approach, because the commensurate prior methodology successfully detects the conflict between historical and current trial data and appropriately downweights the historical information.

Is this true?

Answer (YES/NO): NO